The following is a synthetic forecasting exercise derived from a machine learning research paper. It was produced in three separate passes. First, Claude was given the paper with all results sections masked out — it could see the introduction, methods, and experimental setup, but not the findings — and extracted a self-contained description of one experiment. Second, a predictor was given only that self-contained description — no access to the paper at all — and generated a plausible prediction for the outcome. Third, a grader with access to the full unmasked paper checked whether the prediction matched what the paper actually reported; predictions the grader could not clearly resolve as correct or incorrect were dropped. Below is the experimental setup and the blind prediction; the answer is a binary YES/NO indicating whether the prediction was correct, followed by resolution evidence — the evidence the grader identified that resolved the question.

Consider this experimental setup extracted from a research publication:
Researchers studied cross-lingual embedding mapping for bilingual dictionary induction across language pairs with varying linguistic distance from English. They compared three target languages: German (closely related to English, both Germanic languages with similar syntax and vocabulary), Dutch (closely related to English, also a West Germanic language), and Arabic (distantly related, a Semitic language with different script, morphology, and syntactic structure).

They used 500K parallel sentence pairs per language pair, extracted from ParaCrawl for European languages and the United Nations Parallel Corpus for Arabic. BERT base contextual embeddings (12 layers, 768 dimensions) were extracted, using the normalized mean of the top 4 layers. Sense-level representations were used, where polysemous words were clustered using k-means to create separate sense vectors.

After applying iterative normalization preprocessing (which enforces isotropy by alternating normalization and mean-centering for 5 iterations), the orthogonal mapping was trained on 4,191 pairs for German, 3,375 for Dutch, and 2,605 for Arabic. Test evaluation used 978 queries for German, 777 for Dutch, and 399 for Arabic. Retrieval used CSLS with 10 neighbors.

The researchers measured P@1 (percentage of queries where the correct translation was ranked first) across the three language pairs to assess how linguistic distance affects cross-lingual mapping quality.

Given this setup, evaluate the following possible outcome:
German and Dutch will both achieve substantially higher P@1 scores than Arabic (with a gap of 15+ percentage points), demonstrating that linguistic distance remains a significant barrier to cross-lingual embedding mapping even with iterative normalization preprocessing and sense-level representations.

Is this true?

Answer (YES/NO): NO